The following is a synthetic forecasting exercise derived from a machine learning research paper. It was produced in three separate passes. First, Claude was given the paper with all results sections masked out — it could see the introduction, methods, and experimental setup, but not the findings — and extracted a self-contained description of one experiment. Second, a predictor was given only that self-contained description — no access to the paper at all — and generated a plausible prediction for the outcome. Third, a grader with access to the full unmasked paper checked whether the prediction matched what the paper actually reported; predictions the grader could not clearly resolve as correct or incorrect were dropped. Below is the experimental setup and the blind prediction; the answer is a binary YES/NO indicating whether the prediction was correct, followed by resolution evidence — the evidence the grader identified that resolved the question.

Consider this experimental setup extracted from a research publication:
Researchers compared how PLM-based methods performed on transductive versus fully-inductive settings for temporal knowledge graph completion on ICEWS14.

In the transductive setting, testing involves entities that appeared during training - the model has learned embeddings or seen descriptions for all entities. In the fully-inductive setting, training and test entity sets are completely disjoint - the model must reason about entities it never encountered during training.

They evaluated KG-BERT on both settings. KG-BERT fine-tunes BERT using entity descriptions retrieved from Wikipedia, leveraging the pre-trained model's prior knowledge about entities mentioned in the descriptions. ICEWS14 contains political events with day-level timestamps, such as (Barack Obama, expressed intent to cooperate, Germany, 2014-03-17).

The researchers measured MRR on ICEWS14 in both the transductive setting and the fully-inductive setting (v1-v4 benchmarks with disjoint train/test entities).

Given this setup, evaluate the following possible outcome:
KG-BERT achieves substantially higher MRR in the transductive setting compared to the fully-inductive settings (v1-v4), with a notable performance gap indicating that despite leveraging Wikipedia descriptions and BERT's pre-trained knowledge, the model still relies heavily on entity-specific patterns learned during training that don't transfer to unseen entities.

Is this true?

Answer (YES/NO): YES